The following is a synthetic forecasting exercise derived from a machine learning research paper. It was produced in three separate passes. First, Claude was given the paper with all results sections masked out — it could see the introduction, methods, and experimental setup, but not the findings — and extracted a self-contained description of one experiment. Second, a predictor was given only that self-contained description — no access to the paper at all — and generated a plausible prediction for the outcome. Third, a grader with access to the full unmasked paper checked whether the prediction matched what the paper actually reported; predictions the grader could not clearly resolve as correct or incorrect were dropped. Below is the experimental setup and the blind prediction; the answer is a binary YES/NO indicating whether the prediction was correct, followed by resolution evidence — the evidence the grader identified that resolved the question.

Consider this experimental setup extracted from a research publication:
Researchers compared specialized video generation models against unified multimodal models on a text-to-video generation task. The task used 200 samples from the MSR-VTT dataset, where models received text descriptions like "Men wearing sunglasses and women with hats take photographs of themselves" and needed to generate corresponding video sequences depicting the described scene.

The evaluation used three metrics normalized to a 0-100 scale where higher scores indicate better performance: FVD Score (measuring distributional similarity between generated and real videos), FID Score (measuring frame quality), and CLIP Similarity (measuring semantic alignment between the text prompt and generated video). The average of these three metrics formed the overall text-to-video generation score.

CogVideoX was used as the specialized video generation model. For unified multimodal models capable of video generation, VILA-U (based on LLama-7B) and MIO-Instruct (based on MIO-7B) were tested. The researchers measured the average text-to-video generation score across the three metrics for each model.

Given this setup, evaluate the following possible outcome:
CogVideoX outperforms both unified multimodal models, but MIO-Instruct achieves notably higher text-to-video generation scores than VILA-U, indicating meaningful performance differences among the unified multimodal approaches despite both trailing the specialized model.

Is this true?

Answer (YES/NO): NO